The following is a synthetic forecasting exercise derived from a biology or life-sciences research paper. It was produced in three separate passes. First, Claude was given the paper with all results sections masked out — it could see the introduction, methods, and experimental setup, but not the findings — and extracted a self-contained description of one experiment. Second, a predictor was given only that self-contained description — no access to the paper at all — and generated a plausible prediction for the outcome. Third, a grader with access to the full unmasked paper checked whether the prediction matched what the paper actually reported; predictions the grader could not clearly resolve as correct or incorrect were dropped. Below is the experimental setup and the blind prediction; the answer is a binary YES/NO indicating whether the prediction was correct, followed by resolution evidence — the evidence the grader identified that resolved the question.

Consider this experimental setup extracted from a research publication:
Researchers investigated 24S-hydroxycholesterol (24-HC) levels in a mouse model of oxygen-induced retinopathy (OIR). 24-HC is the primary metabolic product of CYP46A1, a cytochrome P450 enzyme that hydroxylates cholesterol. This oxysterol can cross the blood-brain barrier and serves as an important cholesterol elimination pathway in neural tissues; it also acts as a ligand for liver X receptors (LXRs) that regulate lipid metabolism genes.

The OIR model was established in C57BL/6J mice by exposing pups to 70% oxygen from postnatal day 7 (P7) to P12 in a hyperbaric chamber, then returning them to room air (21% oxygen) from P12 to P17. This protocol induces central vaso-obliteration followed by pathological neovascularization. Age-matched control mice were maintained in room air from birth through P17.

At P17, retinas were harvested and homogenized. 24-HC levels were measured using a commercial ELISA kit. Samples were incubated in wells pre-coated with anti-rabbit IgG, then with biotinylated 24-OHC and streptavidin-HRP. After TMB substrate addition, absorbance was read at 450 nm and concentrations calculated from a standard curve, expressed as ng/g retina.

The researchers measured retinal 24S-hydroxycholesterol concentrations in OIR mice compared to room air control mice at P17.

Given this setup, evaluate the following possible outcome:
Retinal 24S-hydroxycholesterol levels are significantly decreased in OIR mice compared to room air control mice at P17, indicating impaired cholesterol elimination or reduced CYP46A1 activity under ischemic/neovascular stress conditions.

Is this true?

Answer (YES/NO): YES